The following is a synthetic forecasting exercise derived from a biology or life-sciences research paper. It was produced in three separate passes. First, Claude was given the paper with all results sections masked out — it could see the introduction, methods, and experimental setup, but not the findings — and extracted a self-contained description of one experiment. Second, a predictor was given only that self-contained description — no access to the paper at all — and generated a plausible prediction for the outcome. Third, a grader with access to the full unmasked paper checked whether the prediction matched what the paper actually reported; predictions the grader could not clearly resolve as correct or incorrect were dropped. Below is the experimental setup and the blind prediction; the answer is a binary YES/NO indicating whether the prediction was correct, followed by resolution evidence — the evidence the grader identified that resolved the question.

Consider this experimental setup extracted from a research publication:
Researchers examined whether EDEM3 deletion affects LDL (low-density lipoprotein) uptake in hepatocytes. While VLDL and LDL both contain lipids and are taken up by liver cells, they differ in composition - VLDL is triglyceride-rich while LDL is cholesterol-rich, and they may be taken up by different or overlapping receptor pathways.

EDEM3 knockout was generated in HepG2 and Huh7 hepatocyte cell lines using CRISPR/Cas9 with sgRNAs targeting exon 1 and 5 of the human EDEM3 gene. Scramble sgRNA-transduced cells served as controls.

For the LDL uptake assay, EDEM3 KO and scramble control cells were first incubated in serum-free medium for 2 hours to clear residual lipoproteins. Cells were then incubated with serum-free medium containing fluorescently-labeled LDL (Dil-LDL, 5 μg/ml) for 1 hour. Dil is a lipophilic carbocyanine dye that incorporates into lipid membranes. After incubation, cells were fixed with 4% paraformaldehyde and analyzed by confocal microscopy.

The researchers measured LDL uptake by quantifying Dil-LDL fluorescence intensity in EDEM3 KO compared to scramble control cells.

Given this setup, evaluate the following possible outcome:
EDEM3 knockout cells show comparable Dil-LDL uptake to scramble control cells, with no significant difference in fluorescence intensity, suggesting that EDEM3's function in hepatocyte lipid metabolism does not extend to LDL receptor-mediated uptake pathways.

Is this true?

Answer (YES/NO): YES